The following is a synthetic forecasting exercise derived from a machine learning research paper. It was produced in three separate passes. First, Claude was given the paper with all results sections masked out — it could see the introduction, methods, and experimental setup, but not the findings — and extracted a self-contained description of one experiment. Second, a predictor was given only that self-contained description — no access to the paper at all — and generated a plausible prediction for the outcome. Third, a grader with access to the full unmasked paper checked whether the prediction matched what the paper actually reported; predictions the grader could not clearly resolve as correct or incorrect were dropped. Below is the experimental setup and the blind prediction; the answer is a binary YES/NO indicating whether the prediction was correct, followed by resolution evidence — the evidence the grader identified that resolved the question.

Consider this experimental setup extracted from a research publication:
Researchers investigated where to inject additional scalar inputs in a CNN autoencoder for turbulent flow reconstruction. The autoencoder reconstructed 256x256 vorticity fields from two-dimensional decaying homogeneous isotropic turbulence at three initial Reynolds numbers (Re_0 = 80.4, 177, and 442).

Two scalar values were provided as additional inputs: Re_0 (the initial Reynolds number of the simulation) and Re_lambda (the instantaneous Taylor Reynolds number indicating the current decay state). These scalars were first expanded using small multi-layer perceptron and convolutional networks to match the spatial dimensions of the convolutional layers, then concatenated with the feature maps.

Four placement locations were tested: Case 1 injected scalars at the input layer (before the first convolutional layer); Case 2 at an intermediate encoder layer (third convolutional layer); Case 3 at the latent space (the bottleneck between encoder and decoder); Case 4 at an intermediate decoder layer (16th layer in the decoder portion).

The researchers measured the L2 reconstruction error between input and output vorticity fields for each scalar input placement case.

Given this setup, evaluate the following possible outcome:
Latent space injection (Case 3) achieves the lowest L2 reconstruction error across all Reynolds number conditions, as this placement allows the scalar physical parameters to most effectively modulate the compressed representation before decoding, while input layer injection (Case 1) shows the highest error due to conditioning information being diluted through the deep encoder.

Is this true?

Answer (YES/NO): NO